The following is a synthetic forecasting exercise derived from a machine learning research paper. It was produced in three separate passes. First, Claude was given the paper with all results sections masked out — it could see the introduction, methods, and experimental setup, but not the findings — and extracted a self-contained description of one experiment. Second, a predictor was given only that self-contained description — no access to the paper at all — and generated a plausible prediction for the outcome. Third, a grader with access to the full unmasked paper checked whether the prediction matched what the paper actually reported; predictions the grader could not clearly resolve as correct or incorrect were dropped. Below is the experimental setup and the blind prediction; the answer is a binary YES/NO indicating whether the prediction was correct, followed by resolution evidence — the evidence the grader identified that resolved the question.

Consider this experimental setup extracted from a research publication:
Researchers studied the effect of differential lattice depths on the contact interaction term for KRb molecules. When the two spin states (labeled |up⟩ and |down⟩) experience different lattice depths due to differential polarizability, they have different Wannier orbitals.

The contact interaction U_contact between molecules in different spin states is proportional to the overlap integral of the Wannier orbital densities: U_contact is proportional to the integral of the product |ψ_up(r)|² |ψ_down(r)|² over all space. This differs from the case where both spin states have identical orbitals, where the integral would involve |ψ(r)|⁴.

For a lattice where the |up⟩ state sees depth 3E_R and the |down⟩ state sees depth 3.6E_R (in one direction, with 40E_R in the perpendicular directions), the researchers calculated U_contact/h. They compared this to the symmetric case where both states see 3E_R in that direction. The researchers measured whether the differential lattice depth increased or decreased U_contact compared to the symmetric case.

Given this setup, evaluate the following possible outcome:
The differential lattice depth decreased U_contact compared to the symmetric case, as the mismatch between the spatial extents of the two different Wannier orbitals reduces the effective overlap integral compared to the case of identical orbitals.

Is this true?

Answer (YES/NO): NO